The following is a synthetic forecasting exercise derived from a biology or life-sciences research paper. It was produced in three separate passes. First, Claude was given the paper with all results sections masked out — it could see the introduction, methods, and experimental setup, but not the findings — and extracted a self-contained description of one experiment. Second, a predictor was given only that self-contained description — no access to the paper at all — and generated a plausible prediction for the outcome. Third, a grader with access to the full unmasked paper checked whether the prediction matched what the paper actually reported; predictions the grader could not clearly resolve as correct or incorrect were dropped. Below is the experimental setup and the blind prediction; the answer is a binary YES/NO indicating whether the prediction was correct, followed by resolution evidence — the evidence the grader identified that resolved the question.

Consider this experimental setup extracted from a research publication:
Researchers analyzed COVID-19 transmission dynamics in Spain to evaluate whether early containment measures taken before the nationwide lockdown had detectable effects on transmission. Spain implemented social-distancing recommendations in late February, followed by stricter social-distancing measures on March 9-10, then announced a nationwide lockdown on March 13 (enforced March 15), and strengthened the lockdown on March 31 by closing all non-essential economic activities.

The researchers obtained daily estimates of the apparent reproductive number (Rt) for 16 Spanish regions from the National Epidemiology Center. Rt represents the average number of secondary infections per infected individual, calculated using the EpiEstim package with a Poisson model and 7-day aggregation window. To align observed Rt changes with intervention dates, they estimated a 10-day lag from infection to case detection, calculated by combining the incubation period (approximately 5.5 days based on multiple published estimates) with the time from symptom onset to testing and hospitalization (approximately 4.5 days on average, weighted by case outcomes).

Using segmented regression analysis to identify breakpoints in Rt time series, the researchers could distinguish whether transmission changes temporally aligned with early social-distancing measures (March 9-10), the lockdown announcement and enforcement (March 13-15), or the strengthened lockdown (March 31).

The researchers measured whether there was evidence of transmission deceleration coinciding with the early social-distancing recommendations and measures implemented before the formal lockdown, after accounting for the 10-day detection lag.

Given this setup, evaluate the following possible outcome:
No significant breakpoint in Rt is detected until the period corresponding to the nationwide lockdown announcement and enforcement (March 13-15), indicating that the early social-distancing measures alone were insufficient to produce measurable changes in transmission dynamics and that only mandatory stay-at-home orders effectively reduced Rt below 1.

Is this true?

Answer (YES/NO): NO